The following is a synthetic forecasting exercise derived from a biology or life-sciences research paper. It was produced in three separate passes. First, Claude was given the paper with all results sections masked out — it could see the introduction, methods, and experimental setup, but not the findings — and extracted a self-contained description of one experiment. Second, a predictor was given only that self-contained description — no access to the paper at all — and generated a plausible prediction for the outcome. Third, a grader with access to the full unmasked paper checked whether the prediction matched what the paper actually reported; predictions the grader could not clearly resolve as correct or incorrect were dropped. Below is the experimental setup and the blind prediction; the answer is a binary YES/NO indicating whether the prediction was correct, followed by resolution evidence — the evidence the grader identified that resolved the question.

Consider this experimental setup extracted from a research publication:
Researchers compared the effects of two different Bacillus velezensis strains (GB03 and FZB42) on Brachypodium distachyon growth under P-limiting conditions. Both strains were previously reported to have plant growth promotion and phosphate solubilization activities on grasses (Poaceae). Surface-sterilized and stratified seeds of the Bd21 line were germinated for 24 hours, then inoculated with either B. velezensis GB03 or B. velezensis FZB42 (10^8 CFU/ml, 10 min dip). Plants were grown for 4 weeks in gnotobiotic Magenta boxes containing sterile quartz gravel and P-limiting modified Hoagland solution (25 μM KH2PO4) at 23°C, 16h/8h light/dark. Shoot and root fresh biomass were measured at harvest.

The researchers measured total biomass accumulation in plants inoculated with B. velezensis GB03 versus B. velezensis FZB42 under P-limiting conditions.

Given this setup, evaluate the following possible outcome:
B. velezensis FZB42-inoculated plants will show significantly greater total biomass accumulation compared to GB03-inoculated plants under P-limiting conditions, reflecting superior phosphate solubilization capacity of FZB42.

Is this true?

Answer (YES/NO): NO